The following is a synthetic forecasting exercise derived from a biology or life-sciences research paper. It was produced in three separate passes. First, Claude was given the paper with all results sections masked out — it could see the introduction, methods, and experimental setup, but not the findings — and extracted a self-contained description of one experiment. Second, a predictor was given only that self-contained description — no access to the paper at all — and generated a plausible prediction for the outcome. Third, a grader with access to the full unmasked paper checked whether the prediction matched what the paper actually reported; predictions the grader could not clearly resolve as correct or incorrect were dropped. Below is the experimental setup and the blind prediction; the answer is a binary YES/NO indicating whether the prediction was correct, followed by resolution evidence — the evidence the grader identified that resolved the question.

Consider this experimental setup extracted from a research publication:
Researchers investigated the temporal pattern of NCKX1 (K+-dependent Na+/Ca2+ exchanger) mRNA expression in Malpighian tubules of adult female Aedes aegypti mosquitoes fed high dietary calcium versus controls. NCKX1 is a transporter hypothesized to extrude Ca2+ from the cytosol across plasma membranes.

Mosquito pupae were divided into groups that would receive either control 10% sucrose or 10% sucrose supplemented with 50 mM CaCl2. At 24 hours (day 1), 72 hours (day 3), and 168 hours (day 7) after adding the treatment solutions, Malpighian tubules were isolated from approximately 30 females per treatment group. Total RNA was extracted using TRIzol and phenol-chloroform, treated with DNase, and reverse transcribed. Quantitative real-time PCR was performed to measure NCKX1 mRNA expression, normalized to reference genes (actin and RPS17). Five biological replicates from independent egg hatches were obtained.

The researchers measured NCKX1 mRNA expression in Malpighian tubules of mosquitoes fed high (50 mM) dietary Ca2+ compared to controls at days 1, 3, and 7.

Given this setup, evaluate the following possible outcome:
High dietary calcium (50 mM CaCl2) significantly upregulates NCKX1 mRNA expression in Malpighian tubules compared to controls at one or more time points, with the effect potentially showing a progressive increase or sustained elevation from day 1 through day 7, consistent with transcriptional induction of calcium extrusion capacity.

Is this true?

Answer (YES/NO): NO